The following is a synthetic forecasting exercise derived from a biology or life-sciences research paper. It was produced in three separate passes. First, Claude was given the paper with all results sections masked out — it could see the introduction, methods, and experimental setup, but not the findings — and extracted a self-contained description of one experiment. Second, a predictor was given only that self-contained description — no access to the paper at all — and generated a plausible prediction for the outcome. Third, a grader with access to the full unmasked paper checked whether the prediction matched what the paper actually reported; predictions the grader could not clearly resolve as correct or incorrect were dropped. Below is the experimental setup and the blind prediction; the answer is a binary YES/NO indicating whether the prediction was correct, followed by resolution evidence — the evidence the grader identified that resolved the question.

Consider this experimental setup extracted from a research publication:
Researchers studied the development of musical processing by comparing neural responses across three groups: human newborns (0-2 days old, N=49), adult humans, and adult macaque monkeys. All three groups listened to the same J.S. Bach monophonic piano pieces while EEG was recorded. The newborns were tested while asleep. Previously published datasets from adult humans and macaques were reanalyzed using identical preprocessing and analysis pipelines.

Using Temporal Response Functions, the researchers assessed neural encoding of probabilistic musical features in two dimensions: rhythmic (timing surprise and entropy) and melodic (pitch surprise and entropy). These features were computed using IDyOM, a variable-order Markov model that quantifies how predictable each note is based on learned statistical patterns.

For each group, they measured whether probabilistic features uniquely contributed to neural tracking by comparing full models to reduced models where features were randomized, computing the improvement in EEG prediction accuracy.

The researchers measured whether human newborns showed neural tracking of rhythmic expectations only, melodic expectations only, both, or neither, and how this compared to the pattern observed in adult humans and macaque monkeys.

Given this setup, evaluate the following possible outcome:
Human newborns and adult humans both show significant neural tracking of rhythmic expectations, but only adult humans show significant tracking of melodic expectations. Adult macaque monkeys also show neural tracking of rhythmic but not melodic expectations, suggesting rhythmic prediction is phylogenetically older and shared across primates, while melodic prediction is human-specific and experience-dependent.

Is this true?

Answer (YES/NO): YES